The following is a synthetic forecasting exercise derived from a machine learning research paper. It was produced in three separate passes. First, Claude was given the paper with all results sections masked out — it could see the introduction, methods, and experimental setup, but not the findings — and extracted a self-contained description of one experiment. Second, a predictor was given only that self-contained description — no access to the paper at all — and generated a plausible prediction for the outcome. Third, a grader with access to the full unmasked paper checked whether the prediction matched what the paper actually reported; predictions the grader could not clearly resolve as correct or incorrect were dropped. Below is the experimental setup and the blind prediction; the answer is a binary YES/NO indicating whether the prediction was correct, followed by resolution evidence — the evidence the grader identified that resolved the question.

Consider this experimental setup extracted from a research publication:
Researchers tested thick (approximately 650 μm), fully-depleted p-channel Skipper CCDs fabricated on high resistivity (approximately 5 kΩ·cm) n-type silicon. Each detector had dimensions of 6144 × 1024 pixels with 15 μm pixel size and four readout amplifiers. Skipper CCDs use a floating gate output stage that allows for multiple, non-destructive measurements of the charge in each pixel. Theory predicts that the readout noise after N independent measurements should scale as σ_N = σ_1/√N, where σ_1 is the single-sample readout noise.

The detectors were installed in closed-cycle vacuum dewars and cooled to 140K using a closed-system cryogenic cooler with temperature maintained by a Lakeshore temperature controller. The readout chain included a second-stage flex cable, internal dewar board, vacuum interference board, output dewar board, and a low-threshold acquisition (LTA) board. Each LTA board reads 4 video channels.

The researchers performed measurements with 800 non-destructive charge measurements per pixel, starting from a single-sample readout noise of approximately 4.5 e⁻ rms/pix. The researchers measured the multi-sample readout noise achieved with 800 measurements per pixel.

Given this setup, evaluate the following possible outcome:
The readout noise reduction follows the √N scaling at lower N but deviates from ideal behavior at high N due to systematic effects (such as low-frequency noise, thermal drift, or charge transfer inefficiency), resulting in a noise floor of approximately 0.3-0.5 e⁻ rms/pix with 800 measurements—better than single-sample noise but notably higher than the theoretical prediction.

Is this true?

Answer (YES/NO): NO